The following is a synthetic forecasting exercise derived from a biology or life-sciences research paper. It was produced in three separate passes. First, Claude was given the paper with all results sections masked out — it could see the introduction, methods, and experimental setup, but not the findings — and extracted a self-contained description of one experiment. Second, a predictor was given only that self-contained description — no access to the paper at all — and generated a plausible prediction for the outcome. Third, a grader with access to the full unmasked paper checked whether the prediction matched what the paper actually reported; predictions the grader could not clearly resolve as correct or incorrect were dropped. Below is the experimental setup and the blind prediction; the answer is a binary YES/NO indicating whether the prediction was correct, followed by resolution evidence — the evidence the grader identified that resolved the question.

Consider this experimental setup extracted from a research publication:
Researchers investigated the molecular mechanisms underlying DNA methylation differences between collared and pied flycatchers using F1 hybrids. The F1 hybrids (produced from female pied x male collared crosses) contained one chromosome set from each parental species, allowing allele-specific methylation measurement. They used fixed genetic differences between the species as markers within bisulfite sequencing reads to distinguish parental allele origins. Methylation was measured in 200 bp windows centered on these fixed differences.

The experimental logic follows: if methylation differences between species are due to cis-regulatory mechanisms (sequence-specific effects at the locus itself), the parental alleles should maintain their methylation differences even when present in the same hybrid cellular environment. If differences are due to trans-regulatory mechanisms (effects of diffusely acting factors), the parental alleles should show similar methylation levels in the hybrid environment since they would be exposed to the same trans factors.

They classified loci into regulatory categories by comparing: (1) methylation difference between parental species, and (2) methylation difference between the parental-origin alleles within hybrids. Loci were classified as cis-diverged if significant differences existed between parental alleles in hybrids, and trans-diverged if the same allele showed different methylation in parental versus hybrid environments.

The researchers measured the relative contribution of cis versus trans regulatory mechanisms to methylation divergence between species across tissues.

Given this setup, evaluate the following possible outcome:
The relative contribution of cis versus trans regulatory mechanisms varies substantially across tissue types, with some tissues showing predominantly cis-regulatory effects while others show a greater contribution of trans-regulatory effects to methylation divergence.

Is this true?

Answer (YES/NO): NO